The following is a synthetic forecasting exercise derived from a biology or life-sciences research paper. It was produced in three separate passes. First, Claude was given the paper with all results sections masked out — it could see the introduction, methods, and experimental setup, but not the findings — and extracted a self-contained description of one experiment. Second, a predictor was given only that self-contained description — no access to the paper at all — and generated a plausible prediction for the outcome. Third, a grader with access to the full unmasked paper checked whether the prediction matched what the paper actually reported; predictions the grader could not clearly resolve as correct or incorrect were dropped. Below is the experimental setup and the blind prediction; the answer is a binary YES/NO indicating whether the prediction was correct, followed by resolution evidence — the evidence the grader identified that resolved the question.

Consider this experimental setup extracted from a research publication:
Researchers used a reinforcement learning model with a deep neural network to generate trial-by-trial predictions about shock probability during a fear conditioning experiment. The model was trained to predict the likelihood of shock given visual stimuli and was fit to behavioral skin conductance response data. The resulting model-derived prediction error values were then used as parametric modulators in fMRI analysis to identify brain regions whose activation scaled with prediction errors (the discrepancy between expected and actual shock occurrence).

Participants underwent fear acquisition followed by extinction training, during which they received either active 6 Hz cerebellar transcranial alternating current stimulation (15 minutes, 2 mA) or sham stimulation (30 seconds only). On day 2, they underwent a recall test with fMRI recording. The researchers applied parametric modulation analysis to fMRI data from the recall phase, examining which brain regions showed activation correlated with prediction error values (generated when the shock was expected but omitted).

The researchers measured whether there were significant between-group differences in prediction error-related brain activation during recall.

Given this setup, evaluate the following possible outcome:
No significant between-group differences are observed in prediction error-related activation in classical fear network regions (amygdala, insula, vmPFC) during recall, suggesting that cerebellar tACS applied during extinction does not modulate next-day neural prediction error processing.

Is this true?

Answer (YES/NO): NO